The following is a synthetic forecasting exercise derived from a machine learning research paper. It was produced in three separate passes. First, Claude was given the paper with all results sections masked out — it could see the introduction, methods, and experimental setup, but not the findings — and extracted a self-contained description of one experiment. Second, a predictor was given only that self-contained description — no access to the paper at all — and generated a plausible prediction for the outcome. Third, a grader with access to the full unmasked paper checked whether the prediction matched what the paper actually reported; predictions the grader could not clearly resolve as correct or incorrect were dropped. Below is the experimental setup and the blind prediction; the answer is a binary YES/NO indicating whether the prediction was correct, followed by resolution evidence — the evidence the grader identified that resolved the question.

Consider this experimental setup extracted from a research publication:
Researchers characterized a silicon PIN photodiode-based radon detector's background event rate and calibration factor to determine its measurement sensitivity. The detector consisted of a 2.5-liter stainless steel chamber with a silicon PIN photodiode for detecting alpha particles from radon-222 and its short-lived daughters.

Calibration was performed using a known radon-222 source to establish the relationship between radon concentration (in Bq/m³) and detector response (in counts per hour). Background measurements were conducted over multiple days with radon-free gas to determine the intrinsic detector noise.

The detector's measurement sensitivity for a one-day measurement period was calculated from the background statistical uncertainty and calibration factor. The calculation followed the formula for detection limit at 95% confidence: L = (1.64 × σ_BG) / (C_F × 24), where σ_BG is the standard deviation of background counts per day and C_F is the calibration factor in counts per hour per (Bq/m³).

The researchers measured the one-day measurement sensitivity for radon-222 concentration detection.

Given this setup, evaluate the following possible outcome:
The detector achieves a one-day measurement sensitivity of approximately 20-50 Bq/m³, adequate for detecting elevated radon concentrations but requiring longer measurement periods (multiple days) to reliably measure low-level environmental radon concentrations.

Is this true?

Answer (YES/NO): NO